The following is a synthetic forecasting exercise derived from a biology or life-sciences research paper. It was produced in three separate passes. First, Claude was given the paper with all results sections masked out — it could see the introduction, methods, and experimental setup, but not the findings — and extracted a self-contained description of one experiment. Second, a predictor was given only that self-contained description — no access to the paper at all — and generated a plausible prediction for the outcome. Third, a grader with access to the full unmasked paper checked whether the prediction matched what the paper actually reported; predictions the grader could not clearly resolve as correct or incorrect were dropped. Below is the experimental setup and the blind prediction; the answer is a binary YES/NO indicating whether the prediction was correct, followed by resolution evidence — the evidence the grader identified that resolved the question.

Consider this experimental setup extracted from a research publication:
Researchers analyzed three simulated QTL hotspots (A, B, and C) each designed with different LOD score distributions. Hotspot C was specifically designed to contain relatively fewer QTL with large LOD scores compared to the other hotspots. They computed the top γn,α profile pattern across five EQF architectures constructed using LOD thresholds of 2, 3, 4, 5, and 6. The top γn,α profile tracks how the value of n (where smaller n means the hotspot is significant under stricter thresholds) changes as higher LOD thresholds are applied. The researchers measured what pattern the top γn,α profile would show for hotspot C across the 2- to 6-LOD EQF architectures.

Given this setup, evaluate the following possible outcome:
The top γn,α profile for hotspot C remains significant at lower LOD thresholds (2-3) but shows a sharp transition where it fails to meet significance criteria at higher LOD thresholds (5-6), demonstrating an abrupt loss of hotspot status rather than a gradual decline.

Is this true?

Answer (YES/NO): NO